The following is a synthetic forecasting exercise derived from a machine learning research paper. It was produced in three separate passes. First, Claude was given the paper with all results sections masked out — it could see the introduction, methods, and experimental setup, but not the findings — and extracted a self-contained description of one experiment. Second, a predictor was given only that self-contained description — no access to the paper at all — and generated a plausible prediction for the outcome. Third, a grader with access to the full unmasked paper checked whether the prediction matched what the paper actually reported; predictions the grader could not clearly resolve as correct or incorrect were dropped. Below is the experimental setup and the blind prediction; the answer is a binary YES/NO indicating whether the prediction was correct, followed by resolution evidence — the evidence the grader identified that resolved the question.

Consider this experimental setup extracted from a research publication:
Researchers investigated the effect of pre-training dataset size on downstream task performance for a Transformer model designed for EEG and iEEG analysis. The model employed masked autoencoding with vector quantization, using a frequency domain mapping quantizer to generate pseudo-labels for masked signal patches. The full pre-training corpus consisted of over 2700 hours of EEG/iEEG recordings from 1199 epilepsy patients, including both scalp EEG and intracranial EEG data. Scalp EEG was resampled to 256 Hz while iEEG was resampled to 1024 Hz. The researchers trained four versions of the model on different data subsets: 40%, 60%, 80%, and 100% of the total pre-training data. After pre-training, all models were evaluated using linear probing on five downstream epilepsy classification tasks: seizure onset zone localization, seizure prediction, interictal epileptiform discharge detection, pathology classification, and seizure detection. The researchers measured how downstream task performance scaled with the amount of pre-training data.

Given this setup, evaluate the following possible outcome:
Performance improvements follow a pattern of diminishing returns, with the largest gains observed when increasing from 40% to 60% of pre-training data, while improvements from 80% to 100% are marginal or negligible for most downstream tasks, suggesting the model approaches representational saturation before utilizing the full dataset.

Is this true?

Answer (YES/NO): NO